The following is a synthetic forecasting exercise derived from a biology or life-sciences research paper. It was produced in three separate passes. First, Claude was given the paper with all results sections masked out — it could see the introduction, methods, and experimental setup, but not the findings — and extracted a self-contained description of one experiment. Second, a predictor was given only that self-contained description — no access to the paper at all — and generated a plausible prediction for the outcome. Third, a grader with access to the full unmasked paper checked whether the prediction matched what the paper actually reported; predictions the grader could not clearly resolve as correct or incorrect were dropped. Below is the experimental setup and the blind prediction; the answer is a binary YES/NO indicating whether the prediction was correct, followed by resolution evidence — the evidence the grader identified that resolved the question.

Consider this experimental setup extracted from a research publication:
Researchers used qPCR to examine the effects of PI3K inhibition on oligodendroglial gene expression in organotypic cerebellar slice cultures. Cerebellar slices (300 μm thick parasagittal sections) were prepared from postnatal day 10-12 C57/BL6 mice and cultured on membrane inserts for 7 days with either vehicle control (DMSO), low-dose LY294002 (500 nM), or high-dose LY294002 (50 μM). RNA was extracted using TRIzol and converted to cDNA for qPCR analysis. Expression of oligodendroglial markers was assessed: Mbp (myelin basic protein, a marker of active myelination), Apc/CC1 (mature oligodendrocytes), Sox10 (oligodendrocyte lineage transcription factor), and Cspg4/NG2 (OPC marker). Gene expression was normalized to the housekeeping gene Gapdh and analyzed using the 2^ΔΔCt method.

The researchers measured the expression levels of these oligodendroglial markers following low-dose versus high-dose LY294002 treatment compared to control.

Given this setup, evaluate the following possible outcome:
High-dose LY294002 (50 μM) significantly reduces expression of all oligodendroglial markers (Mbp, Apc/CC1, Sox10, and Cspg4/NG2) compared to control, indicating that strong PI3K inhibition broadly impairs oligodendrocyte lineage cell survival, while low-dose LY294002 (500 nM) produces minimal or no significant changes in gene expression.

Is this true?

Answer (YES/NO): NO